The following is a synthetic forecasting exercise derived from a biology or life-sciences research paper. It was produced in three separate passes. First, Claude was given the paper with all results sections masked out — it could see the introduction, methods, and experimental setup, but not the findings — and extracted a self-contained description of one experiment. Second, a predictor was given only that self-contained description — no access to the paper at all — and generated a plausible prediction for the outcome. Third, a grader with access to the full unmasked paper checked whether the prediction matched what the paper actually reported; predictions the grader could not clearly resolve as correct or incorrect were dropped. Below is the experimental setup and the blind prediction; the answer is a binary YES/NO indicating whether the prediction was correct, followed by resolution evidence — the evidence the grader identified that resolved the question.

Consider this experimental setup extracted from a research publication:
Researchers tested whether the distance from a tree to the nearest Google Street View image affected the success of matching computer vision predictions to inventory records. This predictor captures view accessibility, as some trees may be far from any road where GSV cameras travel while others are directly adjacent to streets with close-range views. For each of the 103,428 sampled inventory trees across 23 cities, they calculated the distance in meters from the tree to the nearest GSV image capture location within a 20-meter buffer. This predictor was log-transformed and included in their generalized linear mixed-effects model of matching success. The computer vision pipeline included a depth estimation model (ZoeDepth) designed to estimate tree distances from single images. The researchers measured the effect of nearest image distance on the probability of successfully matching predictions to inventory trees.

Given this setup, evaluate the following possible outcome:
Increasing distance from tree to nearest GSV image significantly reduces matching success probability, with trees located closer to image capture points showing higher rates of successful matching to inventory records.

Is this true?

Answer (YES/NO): YES